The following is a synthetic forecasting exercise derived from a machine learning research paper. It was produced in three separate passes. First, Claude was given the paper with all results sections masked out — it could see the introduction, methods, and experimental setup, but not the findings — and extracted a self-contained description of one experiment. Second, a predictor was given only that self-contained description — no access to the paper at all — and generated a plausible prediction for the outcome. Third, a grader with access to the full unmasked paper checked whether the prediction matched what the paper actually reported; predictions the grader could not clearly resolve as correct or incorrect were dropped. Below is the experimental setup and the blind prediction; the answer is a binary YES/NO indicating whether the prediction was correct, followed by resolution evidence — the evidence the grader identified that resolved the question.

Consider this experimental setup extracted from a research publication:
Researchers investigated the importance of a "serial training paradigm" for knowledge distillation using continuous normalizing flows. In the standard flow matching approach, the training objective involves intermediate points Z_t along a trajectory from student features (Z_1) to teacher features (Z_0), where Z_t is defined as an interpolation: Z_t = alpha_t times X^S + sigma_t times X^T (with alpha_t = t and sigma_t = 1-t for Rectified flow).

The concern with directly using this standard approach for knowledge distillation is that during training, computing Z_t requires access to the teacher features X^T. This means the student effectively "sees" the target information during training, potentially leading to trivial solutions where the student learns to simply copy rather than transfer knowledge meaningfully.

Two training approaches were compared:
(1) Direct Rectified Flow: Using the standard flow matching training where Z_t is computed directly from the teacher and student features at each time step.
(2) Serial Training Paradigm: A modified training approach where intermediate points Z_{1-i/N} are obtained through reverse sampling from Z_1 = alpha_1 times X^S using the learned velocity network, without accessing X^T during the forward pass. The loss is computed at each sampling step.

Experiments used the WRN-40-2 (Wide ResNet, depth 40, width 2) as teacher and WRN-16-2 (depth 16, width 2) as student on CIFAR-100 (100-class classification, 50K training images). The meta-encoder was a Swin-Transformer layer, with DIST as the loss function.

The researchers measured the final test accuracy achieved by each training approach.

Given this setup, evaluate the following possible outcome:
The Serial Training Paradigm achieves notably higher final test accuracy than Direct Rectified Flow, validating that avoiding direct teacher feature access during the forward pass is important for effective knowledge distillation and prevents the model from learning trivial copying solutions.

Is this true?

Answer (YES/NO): YES